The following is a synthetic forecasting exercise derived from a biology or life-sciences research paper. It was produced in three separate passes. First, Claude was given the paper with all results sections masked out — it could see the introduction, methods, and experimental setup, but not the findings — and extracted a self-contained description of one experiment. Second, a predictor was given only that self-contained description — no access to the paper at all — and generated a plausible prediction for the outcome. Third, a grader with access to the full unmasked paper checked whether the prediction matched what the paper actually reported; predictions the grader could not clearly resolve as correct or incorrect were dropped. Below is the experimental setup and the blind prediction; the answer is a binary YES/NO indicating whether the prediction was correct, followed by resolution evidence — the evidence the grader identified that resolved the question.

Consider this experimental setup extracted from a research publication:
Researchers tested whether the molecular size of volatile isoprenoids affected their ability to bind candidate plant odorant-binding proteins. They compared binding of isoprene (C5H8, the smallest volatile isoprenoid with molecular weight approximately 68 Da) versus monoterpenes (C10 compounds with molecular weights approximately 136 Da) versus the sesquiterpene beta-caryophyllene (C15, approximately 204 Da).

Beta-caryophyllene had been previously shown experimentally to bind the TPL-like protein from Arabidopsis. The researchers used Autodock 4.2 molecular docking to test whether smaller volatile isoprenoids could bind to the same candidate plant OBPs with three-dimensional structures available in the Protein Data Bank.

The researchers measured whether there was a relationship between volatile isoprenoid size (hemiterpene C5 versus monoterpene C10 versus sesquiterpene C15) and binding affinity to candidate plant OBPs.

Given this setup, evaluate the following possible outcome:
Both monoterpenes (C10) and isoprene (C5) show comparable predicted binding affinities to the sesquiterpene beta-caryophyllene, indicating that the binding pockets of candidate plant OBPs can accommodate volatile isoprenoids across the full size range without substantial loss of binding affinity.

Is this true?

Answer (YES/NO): NO